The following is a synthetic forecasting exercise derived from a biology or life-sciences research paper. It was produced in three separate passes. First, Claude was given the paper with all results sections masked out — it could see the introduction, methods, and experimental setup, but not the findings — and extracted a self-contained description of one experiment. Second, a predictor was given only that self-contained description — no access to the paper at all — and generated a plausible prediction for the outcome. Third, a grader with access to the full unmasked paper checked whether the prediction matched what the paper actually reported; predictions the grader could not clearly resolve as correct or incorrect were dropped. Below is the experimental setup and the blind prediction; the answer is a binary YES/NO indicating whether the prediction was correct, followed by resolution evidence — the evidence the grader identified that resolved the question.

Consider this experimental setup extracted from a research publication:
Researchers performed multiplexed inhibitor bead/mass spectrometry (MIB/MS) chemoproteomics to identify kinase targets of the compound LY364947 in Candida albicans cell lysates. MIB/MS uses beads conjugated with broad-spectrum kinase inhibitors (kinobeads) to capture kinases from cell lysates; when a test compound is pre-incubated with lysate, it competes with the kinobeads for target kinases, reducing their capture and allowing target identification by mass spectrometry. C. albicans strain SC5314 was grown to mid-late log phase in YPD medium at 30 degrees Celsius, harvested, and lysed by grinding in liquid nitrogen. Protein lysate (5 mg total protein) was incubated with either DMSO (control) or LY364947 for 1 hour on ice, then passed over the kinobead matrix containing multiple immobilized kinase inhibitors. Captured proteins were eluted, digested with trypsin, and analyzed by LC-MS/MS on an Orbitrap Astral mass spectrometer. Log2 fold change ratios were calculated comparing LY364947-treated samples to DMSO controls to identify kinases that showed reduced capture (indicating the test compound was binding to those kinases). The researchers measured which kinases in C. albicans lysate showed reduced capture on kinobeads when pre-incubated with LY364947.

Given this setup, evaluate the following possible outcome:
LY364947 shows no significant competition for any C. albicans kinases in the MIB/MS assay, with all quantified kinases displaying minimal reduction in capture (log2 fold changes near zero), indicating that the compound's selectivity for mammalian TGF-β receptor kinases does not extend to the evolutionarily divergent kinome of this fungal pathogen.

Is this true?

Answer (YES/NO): NO